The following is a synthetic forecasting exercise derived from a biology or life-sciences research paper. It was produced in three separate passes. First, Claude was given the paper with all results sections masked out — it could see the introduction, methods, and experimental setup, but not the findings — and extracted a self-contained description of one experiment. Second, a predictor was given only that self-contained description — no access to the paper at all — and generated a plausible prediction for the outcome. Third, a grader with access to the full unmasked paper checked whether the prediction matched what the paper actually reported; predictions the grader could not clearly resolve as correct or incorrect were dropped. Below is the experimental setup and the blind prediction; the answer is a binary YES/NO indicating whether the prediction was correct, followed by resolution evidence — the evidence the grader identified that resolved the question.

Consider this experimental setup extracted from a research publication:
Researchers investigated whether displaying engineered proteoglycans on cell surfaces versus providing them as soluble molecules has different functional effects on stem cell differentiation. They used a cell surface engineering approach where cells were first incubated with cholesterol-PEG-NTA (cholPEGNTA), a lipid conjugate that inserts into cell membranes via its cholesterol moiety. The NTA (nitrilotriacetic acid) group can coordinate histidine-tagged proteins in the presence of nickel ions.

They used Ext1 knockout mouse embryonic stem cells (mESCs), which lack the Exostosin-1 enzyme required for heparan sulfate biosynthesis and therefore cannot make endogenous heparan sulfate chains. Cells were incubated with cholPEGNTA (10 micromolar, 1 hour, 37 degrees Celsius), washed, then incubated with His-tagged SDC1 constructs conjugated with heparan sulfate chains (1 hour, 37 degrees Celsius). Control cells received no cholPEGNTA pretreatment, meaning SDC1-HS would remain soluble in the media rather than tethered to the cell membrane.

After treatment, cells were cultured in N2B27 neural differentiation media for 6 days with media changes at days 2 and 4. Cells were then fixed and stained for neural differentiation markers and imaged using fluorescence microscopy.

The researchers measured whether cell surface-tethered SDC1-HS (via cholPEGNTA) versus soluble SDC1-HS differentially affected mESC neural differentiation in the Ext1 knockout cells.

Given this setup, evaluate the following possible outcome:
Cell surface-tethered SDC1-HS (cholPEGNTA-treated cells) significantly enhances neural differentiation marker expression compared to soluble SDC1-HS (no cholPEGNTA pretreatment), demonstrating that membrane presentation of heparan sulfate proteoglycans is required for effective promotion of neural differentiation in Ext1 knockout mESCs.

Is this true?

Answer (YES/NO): NO